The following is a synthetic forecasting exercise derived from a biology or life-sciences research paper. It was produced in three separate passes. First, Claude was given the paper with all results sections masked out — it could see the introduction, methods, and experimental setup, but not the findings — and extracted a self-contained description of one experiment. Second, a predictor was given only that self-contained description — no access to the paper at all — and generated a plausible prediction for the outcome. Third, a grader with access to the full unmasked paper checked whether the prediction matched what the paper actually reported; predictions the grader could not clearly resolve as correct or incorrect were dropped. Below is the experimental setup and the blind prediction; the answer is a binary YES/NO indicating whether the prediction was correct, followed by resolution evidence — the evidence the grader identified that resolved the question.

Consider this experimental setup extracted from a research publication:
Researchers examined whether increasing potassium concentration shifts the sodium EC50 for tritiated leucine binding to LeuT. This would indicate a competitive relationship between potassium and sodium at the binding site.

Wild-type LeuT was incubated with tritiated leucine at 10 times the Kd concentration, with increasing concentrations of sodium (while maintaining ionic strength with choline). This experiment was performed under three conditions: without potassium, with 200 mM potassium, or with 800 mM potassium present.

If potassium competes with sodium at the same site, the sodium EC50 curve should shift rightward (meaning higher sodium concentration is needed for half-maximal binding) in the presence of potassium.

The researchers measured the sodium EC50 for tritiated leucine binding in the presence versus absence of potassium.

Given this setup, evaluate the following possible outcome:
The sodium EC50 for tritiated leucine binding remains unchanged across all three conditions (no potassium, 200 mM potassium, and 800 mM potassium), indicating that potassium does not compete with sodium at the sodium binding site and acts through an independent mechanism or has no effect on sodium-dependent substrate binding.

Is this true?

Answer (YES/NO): NO